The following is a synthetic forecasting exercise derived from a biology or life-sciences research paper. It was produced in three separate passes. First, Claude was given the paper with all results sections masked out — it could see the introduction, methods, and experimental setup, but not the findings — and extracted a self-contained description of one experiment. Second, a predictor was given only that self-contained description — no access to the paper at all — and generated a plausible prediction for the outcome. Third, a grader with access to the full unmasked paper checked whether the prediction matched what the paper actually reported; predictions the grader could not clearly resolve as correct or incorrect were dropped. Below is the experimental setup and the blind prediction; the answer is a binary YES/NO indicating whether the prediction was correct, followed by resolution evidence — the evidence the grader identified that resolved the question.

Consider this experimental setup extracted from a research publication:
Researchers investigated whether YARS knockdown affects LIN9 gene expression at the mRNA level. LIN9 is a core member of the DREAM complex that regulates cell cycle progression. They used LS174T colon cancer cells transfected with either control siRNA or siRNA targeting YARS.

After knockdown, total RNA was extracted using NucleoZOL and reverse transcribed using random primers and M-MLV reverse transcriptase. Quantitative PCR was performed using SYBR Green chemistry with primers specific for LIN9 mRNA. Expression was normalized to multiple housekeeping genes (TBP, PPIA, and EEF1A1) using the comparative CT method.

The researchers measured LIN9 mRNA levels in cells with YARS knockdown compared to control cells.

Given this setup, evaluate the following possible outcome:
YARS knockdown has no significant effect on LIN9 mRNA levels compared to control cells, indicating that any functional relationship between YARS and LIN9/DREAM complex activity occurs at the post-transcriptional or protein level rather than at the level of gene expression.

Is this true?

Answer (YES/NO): NO